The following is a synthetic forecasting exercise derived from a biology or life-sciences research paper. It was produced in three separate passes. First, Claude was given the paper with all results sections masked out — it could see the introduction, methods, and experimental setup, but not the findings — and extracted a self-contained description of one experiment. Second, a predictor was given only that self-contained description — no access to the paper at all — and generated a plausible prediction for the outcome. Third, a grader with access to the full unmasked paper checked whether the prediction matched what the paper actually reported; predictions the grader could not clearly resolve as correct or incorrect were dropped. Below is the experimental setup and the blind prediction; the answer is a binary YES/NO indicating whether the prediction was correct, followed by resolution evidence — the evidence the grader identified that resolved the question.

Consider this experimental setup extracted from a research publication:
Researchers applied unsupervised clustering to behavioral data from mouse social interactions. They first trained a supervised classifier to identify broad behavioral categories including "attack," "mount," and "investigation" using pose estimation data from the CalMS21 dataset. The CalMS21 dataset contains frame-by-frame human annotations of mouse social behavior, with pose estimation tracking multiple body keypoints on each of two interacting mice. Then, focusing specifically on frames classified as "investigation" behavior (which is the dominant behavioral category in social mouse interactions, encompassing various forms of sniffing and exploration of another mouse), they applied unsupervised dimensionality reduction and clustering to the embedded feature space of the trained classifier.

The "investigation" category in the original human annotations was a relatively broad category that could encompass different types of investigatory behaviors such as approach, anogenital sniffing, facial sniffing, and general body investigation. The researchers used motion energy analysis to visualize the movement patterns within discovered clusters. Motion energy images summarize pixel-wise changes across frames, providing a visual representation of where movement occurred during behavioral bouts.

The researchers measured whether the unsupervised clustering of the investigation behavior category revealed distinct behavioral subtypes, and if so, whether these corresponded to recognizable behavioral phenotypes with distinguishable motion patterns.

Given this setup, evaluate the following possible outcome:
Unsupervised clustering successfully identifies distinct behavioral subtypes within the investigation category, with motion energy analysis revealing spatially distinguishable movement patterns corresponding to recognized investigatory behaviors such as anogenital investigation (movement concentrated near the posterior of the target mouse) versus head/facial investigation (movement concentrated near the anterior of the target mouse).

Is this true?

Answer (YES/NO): NO